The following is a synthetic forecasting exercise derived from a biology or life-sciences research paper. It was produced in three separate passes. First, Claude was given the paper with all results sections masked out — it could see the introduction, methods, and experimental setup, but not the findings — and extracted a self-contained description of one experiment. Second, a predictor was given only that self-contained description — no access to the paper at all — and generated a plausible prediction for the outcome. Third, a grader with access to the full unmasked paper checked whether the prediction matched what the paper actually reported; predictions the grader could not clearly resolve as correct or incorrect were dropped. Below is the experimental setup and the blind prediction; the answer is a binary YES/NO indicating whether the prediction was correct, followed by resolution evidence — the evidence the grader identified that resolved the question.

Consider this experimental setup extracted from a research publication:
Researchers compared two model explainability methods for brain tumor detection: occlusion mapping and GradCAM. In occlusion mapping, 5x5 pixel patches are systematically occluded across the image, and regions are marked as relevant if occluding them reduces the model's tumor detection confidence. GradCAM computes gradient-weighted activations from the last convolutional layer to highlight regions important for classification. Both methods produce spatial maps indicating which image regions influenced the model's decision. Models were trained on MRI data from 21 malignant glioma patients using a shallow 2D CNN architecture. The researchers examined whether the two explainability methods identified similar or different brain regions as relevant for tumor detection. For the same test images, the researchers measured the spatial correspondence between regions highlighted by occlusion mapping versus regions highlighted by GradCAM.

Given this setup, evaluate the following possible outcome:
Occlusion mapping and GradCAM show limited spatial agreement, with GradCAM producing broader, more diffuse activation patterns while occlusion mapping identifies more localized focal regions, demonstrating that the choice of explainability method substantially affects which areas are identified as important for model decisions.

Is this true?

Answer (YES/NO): NO